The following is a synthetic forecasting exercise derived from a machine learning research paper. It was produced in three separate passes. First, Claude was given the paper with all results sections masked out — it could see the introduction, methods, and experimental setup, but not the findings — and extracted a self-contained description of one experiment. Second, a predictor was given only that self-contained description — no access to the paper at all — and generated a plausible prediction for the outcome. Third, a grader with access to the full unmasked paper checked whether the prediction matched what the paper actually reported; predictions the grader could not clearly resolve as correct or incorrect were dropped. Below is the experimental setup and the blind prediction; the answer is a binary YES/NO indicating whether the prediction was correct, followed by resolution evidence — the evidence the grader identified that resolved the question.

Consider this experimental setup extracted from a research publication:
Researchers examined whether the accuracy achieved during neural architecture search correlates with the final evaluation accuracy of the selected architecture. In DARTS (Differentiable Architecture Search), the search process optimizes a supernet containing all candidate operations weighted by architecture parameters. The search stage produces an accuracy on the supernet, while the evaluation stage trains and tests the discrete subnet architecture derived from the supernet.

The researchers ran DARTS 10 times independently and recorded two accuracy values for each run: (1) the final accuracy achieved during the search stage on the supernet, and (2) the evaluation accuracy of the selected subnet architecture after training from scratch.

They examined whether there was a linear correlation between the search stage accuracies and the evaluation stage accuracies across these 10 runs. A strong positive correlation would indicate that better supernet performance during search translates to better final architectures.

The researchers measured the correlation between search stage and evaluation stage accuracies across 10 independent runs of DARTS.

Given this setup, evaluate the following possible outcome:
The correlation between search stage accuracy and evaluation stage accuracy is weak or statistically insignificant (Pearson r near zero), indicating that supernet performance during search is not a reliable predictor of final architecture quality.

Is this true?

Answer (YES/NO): YES